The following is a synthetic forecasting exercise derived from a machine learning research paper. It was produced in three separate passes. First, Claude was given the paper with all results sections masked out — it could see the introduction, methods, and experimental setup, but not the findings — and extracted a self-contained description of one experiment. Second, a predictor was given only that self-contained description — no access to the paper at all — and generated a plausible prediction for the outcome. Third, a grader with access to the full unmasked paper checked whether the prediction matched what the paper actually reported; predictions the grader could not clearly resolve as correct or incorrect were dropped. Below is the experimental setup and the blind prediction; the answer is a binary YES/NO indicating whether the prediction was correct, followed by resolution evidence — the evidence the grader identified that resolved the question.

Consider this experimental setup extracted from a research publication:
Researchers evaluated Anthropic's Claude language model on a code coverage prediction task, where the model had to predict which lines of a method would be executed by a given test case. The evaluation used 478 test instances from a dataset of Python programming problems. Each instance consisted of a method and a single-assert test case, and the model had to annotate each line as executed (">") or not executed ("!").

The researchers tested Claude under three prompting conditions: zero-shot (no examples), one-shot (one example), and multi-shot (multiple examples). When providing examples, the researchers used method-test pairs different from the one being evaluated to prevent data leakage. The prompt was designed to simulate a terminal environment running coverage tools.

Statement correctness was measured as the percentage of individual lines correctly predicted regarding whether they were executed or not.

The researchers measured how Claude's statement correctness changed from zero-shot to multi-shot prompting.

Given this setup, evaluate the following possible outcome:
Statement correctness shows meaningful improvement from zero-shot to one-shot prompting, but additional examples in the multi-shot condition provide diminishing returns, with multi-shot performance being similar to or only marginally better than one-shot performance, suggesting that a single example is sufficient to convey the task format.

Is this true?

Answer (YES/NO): NO